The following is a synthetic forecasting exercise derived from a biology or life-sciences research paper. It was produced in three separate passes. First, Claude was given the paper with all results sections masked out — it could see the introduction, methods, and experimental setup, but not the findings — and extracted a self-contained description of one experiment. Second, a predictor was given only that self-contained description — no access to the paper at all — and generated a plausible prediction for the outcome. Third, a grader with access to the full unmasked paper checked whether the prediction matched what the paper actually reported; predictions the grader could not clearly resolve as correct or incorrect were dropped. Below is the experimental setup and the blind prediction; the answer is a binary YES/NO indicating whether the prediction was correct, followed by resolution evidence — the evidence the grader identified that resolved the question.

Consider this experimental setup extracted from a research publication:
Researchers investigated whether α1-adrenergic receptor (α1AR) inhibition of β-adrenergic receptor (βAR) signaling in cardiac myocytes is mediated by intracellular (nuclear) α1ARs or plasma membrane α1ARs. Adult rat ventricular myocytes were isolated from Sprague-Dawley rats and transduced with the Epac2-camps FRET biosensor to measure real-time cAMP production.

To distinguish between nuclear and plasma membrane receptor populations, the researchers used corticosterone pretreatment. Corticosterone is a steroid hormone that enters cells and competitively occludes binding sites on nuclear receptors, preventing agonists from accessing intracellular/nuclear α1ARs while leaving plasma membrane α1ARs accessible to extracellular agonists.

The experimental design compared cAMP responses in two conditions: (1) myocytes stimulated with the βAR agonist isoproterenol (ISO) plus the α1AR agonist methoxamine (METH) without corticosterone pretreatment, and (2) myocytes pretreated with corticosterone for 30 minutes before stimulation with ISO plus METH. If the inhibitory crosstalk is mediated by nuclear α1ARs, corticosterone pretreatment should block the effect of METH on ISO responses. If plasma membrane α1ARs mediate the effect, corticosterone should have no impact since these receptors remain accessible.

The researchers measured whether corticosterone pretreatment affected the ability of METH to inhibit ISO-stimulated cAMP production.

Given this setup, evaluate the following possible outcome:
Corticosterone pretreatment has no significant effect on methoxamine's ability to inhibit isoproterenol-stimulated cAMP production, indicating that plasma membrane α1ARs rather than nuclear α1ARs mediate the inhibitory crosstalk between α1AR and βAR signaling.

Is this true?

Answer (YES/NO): NO